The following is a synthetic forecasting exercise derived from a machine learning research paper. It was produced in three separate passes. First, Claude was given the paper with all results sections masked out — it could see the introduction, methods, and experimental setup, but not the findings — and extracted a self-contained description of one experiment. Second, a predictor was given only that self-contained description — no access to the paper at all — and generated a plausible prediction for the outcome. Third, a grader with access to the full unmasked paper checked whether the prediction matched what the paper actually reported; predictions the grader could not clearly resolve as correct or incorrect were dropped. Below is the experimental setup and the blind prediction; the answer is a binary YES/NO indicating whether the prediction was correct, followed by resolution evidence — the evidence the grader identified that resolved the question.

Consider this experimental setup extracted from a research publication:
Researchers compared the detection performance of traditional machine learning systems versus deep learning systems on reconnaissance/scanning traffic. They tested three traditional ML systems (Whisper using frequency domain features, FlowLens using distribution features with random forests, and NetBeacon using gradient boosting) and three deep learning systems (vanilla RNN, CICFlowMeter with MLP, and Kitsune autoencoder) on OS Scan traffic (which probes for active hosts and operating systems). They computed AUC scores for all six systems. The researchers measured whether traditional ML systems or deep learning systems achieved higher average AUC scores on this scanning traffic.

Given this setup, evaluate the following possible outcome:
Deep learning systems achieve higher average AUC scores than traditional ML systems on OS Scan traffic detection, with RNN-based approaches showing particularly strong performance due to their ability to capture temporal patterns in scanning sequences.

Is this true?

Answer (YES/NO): NO